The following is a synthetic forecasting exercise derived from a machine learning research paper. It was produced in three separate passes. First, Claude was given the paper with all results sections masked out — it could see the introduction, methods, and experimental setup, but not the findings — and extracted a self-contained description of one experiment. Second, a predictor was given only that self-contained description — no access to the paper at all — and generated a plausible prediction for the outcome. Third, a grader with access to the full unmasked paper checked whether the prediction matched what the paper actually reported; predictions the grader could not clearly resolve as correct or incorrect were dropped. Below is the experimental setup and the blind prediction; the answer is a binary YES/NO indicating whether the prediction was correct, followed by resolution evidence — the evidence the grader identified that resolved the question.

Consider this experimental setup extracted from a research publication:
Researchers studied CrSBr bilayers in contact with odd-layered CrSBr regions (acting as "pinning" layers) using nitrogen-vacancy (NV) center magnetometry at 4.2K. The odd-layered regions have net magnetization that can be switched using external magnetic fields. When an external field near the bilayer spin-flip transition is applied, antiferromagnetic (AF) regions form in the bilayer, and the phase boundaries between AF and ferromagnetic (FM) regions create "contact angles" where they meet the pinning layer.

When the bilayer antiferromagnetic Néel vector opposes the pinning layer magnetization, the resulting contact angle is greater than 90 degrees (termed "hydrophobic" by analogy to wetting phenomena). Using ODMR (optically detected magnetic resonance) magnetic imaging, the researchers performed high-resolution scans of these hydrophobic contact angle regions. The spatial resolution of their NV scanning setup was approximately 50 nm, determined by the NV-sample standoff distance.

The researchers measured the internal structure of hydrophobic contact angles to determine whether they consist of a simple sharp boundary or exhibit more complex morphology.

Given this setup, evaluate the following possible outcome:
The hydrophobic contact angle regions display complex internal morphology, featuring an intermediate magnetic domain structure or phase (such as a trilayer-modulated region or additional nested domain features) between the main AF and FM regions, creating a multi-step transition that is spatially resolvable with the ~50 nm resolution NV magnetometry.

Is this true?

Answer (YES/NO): YES